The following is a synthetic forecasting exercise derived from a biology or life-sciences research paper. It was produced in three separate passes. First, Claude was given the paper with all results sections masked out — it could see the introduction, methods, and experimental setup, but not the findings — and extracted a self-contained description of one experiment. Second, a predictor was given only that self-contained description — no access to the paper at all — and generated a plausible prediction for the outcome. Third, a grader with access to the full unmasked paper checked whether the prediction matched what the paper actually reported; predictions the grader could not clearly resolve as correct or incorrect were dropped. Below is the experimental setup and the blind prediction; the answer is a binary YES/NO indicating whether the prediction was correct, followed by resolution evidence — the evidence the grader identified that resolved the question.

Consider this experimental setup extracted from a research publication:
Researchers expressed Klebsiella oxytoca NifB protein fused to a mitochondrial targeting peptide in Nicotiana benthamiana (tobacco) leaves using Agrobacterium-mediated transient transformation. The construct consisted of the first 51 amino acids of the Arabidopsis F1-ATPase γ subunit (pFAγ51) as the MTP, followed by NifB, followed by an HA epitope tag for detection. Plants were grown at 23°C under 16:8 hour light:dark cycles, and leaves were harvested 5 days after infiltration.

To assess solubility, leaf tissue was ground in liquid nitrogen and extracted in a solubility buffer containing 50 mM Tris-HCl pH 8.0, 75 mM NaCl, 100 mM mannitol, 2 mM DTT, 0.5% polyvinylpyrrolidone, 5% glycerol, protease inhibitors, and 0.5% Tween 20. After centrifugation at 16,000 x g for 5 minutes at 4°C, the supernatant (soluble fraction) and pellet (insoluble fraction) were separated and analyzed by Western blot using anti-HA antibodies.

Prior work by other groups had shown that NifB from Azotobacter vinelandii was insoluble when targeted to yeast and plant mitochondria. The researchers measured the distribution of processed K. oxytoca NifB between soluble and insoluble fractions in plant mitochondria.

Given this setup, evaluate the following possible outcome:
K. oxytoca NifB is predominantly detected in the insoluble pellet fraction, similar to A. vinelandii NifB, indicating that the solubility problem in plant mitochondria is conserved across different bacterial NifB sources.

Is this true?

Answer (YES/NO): YES